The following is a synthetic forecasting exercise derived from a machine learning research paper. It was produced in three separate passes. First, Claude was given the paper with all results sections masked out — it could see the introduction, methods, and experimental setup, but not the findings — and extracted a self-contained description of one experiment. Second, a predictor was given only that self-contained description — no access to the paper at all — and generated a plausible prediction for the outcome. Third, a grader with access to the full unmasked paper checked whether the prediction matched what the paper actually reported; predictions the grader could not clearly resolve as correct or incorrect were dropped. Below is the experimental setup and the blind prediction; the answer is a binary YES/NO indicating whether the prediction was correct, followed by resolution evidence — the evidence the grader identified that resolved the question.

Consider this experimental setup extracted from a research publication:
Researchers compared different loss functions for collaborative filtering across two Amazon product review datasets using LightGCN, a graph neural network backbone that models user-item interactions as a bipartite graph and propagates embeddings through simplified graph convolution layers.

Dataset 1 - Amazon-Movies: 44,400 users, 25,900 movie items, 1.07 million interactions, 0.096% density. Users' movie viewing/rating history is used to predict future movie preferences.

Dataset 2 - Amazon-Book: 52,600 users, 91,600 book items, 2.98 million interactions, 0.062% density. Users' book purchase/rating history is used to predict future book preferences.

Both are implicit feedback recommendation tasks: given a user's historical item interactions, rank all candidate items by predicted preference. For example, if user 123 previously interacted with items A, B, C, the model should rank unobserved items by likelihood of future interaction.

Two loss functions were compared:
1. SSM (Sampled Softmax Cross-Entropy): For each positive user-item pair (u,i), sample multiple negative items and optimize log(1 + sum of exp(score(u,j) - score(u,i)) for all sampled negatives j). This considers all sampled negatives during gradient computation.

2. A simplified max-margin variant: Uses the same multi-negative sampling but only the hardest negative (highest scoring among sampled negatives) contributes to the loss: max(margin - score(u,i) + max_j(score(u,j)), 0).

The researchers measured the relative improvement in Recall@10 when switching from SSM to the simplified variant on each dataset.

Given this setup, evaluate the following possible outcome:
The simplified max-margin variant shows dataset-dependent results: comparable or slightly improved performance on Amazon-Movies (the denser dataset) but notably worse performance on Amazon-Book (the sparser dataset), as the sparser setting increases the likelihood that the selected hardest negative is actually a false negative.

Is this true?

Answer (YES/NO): NO